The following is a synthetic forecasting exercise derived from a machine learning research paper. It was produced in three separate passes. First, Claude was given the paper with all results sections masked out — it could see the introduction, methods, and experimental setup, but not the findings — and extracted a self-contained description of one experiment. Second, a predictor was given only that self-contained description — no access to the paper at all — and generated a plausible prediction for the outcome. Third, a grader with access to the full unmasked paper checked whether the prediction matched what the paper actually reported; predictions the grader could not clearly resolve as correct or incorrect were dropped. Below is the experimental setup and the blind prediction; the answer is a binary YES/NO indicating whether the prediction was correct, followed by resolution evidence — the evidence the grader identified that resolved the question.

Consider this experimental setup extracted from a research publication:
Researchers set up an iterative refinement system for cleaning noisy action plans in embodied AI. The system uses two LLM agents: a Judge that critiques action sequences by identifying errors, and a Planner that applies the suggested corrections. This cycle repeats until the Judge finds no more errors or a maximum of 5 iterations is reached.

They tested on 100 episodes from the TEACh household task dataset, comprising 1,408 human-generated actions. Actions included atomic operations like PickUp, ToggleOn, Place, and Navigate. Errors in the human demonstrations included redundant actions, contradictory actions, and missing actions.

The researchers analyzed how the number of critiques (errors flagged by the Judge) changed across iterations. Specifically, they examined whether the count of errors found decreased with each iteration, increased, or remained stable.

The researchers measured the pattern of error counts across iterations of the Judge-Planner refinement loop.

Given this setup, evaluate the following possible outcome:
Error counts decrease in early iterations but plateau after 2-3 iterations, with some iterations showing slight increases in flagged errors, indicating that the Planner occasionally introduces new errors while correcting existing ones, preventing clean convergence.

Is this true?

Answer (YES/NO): NO